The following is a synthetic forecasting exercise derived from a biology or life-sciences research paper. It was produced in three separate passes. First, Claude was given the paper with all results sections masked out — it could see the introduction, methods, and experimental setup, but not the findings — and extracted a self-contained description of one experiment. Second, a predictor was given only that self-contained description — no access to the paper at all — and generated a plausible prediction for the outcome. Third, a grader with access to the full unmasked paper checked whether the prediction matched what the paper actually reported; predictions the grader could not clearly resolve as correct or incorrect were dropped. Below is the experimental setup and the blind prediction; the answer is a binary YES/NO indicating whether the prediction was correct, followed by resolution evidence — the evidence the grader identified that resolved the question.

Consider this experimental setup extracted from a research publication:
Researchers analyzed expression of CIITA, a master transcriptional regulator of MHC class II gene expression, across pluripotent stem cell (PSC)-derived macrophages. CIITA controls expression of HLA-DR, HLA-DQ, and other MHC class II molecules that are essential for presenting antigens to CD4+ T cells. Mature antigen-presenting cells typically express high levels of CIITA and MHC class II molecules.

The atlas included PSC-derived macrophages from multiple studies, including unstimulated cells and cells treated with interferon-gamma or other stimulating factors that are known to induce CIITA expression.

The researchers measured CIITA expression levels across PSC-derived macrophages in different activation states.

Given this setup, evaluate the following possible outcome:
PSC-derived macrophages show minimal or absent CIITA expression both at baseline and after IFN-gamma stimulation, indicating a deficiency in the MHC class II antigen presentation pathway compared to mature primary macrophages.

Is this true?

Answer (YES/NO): NO